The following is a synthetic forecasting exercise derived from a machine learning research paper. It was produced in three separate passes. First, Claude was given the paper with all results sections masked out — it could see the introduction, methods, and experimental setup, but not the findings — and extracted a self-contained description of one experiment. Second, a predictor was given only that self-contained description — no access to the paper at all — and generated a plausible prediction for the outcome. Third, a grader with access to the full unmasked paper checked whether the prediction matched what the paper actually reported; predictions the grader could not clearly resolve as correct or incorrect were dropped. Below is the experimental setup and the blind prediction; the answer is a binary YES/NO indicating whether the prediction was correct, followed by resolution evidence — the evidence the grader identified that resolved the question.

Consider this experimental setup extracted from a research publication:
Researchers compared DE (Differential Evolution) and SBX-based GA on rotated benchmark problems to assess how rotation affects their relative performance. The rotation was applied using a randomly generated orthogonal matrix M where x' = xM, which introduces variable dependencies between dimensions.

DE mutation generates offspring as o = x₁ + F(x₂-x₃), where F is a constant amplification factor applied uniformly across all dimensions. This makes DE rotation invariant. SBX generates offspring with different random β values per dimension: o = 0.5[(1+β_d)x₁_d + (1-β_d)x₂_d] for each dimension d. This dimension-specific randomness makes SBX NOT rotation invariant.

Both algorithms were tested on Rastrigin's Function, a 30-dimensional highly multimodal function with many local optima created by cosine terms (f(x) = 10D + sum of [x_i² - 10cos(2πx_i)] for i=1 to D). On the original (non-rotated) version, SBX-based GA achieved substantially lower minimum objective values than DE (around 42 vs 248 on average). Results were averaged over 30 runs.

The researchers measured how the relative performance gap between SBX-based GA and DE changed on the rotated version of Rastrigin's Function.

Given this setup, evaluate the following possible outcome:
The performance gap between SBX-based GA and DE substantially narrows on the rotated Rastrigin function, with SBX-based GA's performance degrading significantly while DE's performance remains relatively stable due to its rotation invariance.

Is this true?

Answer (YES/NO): YES